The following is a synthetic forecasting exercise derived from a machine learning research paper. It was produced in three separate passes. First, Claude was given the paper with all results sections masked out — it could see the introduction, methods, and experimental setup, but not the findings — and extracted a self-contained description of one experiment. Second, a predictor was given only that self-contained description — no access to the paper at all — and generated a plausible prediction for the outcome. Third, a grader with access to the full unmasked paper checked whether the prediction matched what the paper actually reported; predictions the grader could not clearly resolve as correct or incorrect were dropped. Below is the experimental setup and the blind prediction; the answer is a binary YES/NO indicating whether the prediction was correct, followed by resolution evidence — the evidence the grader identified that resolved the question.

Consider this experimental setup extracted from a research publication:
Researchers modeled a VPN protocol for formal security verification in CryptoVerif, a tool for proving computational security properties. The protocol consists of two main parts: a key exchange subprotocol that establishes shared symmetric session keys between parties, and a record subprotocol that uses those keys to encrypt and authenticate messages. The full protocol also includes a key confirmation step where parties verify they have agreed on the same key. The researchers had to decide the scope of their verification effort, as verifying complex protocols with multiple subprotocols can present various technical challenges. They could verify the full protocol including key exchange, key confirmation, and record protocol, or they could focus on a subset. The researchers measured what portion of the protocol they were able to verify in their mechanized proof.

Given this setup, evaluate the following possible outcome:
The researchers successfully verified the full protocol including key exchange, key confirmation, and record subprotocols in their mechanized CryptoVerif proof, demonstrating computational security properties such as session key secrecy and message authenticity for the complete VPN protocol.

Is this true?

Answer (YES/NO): NO